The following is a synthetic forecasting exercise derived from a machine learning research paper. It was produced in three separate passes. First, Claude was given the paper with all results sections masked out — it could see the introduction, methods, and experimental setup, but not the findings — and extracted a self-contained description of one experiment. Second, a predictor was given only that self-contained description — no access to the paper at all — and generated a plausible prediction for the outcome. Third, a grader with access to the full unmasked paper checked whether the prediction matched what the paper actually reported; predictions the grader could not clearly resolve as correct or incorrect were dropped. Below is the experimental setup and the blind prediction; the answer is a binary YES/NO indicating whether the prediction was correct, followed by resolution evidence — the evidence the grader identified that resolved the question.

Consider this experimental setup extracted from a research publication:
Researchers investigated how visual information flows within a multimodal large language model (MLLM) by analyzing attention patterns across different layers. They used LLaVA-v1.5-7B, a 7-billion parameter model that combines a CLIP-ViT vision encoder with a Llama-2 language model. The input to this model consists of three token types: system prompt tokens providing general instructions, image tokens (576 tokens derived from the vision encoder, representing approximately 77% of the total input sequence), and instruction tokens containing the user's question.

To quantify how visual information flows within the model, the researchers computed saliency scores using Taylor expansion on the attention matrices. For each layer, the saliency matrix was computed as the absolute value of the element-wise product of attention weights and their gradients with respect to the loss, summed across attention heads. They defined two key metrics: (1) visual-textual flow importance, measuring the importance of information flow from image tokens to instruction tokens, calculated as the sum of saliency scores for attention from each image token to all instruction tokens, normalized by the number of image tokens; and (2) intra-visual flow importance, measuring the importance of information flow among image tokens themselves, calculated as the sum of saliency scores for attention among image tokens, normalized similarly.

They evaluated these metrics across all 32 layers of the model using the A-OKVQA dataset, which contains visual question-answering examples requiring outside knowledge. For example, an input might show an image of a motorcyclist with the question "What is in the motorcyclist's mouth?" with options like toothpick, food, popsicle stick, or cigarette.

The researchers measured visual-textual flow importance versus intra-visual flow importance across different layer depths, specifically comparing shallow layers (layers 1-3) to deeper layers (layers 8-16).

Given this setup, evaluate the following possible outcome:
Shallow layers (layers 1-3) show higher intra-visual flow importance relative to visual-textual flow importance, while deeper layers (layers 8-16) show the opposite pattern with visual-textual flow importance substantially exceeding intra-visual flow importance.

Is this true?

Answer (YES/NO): NO